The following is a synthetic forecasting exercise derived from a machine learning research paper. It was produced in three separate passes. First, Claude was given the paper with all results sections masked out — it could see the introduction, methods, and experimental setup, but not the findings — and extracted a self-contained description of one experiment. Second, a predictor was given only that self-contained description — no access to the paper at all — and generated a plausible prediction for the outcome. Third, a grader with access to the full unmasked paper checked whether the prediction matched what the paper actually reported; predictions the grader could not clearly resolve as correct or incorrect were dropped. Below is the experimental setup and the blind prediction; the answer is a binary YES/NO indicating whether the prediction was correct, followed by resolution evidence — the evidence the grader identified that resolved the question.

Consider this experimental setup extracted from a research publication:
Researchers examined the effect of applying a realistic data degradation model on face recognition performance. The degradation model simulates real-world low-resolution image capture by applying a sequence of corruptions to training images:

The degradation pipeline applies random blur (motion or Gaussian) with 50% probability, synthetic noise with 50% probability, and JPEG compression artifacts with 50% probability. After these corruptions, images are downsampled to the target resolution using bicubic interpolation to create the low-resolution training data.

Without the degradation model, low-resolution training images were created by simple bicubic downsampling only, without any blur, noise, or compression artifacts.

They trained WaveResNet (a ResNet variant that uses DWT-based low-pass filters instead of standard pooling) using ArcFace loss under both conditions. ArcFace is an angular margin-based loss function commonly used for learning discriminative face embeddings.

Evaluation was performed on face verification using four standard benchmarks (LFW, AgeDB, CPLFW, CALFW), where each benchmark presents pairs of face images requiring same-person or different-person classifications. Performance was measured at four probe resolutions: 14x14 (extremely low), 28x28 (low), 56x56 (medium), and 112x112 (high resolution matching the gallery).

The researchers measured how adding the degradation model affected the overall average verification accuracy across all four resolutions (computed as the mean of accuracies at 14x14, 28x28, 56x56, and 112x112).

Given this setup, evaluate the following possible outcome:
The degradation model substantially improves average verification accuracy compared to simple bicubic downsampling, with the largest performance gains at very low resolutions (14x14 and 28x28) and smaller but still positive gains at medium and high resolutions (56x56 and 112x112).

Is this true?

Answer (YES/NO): NO